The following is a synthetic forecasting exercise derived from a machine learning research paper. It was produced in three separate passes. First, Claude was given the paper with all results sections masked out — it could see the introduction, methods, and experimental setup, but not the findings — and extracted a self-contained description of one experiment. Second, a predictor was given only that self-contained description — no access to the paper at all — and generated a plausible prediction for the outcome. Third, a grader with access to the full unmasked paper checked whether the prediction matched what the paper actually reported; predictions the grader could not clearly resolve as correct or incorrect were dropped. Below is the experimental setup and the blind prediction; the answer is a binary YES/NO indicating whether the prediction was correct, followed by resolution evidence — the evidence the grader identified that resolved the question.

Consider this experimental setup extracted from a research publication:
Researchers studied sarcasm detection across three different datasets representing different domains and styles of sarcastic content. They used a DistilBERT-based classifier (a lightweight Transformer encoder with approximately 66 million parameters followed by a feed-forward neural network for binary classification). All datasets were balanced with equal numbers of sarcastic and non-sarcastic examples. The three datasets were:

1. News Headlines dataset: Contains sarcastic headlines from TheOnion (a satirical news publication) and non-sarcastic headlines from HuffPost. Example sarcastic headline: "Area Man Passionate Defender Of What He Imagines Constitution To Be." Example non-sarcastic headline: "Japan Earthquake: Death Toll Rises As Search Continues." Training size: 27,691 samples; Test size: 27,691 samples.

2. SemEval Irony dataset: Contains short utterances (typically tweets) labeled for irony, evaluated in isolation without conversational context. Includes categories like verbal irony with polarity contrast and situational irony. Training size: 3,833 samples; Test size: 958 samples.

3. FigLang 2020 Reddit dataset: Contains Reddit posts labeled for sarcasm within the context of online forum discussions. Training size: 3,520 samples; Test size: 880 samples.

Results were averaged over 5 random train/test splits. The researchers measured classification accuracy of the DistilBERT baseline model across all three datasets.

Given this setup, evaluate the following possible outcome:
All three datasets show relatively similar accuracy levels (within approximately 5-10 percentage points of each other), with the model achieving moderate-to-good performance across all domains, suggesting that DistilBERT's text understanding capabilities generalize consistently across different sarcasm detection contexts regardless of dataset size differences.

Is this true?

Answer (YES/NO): NO